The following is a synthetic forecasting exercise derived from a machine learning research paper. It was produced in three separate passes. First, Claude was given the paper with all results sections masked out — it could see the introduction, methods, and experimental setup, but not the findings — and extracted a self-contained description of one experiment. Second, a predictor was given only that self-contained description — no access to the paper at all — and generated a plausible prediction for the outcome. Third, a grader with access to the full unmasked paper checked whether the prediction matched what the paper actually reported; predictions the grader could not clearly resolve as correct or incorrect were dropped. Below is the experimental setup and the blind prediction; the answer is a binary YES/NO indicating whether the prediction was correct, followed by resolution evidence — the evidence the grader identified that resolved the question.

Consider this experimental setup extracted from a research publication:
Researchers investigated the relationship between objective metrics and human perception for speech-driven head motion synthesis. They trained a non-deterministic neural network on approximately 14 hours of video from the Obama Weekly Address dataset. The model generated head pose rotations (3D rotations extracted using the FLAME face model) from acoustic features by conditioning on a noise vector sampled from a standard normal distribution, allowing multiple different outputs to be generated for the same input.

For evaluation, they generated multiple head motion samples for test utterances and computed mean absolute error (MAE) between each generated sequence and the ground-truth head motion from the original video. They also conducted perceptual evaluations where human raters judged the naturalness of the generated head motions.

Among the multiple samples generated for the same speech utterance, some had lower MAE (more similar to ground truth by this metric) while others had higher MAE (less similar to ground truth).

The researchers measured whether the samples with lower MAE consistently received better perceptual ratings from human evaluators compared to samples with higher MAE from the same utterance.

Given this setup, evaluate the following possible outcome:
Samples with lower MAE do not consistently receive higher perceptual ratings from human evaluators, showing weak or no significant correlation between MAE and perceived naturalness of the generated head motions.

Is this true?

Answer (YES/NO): YES